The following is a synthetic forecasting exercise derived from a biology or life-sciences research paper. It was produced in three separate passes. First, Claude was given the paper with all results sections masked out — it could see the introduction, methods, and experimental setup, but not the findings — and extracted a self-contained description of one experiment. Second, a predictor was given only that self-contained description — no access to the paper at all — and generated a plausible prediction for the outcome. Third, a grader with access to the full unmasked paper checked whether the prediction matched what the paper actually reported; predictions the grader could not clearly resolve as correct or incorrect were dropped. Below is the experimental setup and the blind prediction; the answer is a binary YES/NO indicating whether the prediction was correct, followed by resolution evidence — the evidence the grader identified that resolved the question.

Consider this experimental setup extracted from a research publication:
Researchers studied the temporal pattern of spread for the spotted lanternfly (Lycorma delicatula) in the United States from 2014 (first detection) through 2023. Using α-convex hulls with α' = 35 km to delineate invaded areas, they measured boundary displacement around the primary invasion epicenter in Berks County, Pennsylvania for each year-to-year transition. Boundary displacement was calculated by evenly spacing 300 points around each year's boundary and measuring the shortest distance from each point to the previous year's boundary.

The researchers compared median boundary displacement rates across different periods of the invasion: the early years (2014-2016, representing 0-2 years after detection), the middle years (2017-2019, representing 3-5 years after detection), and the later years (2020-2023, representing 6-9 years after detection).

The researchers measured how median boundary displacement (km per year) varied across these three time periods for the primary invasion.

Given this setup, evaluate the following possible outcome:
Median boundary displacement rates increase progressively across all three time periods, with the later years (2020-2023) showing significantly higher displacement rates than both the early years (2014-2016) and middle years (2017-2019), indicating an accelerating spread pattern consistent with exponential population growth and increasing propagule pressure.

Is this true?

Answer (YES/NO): NO